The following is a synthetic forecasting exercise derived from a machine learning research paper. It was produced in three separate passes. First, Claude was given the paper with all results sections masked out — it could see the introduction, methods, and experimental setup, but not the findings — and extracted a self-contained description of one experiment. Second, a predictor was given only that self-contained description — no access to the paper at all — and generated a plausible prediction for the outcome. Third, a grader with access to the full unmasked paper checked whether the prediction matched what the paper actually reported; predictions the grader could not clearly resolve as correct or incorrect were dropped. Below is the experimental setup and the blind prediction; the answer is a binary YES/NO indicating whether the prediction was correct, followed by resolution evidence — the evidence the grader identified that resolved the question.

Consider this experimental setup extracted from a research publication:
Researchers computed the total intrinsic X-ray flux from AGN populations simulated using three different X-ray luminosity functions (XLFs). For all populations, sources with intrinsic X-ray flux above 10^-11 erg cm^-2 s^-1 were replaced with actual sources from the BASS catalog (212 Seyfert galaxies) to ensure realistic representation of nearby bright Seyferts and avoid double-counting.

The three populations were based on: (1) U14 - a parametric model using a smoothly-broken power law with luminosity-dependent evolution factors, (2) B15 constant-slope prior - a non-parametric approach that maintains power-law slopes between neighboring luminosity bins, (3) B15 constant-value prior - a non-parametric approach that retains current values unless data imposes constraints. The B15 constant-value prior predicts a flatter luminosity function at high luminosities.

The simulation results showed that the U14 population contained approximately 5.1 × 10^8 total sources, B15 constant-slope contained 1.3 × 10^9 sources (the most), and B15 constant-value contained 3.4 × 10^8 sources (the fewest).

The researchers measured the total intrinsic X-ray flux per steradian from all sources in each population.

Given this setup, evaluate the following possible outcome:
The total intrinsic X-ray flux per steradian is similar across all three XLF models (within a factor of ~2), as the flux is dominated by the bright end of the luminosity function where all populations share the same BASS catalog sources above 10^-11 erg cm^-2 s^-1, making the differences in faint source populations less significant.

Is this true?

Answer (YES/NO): NO